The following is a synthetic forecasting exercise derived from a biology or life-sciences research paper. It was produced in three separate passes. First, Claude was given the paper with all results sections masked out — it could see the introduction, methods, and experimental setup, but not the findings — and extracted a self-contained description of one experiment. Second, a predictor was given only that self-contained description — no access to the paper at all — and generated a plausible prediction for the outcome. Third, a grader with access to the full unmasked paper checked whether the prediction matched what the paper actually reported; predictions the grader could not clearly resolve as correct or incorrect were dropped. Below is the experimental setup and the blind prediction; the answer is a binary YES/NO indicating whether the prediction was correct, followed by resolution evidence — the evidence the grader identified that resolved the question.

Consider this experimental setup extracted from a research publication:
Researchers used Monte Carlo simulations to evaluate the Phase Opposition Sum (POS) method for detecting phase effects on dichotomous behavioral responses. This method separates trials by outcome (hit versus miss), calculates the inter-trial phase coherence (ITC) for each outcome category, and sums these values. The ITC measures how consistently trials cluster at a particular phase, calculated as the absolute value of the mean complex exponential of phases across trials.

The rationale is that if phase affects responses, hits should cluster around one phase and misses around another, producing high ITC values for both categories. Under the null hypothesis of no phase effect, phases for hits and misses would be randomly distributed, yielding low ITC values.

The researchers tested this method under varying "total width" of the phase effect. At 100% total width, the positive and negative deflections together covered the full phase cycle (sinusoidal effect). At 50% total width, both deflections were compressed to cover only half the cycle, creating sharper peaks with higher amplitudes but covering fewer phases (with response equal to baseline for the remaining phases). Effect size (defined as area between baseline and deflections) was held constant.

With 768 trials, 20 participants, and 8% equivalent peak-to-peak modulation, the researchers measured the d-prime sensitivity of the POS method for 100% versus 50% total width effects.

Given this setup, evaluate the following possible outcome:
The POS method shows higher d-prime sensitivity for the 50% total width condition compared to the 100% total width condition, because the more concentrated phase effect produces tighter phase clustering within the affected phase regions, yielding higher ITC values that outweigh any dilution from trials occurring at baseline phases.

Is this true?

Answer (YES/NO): YES